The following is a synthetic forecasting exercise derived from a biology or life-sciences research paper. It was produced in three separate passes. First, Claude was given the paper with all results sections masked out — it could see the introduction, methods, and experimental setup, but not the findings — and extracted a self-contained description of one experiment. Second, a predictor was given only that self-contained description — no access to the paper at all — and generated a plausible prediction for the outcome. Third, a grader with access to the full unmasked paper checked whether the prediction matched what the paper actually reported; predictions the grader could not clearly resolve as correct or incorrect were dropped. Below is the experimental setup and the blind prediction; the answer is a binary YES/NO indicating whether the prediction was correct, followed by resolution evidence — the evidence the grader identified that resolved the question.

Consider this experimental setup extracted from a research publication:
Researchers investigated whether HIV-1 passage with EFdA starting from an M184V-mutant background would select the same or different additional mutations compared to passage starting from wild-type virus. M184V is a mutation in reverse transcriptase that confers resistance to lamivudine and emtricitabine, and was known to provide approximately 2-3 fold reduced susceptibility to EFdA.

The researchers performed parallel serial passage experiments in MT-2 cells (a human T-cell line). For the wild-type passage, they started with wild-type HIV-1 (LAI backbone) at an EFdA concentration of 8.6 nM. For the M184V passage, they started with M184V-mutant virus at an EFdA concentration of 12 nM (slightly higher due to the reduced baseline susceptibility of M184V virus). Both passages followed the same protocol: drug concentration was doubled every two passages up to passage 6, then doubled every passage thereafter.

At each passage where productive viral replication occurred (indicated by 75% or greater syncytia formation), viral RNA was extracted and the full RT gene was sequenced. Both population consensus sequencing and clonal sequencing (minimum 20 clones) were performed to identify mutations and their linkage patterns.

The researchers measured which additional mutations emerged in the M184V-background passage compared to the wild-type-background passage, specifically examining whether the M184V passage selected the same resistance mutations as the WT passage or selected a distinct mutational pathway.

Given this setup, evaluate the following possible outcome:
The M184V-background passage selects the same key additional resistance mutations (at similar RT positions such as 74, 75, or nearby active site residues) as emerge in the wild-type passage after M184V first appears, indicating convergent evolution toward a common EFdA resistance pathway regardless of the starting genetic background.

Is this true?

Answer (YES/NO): NO